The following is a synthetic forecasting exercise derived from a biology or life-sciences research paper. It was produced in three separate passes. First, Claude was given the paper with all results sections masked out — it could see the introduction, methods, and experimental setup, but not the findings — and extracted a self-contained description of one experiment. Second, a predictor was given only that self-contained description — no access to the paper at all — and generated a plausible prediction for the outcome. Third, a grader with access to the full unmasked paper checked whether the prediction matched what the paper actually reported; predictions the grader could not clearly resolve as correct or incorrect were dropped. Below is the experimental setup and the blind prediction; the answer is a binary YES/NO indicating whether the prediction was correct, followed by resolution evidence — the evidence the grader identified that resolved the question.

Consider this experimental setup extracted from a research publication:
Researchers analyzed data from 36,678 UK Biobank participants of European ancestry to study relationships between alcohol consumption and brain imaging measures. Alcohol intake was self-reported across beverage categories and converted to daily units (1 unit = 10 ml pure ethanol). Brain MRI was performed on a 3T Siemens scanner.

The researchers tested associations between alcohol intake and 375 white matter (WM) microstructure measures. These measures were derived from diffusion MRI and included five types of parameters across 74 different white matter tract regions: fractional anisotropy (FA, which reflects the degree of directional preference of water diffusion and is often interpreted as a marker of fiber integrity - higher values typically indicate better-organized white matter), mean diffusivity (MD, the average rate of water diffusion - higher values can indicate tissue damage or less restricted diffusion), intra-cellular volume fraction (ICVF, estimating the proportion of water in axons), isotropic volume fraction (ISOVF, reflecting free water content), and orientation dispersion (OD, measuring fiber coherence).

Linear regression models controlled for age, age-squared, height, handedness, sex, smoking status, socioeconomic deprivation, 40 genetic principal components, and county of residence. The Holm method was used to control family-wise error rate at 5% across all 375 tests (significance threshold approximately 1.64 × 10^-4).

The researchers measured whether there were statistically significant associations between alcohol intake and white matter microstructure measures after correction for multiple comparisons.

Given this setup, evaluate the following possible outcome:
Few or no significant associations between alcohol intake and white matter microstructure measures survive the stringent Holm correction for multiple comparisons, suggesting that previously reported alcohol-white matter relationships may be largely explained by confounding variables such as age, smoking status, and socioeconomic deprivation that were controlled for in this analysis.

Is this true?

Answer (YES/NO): NO